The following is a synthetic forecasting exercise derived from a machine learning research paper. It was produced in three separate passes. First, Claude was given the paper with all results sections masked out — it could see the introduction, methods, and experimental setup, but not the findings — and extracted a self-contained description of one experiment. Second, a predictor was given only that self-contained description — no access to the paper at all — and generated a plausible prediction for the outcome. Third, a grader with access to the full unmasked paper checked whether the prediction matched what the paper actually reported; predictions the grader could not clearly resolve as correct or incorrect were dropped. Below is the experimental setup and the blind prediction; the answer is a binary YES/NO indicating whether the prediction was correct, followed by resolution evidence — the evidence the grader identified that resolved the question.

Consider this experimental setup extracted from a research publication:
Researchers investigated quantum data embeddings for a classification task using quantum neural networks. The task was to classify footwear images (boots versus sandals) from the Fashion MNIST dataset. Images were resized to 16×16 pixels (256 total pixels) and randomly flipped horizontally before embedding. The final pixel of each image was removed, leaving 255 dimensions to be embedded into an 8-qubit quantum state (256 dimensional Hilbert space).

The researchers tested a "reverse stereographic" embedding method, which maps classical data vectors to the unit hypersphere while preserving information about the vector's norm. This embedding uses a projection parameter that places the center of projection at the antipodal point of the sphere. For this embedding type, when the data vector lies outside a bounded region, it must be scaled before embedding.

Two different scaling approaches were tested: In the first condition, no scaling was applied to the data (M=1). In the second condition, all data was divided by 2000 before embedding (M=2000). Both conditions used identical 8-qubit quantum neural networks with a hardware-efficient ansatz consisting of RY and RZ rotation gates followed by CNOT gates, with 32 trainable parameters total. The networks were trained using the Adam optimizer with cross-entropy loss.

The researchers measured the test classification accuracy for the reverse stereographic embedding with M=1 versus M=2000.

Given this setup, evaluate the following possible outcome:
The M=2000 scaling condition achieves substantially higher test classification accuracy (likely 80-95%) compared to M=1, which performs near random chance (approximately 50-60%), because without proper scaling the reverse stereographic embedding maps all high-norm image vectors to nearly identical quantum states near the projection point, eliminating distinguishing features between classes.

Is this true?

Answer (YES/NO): YES